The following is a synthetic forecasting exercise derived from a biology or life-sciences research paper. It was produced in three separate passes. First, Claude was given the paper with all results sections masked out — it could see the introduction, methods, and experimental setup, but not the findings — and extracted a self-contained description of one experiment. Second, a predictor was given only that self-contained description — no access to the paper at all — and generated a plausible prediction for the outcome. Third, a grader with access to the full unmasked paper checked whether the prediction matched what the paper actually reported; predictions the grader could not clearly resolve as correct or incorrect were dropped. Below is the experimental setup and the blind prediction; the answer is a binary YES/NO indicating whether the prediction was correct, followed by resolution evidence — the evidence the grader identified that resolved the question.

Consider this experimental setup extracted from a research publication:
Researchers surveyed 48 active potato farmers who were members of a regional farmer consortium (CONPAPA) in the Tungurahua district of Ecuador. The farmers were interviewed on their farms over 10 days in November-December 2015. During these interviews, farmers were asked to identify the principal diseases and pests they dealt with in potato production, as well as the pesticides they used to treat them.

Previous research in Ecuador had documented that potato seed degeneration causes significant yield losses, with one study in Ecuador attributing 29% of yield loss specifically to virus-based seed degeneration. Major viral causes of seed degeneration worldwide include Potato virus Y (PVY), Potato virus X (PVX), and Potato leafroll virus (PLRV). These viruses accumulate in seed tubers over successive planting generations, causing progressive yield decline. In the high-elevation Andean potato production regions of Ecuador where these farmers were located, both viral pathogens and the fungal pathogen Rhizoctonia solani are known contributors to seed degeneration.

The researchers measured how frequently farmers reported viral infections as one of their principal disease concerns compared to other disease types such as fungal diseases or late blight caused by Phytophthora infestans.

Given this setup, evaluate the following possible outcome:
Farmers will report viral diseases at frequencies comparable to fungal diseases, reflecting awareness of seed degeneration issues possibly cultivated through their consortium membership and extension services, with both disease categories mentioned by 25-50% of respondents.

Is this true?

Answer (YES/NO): NO